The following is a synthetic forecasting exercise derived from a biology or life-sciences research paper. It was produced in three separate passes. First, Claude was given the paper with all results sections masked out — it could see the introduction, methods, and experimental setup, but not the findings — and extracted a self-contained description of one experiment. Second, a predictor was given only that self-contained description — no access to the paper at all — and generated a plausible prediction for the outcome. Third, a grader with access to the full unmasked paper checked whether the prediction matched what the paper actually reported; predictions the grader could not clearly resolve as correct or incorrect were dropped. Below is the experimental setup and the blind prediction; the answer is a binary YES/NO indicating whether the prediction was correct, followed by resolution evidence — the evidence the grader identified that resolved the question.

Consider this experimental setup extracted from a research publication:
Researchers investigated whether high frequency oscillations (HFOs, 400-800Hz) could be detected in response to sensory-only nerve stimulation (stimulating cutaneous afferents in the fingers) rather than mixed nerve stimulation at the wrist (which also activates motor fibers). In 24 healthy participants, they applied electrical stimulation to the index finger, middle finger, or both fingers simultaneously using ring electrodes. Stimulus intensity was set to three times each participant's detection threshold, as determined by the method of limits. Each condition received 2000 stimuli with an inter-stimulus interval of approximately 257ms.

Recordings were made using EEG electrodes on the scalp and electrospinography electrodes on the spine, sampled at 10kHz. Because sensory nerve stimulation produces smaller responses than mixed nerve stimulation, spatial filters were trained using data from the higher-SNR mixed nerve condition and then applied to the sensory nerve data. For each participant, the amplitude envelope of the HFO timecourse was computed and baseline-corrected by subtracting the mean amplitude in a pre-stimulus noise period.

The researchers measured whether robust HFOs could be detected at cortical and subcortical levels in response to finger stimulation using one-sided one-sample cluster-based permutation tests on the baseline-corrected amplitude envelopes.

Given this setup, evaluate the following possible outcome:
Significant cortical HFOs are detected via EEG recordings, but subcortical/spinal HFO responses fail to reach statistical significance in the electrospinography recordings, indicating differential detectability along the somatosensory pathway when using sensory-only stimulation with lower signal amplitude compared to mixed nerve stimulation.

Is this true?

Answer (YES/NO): NO